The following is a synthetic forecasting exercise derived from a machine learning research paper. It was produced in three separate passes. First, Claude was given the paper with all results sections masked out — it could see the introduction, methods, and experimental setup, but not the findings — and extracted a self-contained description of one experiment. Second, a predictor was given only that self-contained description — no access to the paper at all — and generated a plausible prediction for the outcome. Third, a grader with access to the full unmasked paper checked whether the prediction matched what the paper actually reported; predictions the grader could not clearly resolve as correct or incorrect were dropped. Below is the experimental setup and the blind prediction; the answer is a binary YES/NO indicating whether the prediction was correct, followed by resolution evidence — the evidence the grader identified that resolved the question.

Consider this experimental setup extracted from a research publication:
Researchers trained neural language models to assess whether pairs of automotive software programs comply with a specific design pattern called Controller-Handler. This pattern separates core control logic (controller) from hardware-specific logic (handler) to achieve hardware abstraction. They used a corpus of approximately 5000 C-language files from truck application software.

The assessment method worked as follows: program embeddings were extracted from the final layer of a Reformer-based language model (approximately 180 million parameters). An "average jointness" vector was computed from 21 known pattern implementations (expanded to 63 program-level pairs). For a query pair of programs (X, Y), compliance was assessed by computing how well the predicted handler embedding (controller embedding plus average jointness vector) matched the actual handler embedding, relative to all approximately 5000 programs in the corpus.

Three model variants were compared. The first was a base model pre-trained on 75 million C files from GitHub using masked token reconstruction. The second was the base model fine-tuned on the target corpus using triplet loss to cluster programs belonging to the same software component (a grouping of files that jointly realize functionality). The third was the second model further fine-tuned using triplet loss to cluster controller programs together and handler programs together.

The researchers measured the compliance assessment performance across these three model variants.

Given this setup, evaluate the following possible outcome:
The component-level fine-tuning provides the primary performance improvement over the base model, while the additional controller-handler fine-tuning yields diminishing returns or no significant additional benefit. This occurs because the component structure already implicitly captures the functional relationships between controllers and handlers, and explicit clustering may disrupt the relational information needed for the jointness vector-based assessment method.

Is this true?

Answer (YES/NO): NO